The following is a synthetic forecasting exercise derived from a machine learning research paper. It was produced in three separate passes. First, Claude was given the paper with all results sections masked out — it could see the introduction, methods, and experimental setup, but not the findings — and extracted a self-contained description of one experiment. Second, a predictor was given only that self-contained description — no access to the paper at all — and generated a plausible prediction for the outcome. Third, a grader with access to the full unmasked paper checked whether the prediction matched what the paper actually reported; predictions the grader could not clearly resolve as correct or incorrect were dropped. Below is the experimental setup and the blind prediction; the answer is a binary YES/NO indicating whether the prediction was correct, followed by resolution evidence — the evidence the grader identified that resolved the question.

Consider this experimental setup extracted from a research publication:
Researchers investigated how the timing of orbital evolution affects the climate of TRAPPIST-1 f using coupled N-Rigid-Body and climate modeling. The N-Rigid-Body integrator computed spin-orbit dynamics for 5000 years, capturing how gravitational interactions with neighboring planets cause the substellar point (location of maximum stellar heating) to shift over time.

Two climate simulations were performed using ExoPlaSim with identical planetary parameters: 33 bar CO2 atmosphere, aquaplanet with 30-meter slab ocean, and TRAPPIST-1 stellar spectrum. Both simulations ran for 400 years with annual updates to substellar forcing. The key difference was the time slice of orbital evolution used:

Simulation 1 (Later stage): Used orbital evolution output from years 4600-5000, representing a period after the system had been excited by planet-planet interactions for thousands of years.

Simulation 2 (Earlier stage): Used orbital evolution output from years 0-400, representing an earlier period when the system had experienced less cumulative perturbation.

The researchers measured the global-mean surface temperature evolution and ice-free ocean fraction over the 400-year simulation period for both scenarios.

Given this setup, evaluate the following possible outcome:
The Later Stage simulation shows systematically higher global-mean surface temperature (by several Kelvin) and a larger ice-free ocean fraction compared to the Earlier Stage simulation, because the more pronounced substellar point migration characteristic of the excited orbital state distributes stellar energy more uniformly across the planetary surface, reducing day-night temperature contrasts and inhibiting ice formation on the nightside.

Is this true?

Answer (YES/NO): NO